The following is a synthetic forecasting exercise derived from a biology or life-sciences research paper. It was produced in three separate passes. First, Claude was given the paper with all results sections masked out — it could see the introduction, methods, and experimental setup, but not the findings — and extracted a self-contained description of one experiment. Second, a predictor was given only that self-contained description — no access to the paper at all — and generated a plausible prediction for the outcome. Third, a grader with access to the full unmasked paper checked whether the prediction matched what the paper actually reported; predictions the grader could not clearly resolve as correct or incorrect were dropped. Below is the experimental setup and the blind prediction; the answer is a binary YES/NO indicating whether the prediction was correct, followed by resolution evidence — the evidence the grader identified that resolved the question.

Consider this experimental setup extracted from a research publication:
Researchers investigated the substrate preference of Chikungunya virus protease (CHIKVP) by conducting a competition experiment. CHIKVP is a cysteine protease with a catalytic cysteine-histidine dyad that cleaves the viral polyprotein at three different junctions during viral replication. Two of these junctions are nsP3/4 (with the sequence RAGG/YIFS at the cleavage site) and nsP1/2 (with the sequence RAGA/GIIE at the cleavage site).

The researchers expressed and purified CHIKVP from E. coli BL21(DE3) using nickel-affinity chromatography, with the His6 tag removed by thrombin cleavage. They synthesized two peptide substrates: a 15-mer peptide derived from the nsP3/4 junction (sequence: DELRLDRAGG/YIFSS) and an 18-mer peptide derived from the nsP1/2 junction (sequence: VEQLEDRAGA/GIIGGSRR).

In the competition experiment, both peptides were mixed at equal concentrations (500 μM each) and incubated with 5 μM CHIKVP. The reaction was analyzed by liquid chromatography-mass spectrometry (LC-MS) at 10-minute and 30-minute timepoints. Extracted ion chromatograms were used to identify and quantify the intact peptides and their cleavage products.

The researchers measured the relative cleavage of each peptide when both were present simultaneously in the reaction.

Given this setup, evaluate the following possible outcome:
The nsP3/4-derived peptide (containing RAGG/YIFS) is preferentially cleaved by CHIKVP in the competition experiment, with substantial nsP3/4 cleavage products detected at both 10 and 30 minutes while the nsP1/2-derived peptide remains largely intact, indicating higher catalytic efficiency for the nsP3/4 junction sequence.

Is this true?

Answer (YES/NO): NO